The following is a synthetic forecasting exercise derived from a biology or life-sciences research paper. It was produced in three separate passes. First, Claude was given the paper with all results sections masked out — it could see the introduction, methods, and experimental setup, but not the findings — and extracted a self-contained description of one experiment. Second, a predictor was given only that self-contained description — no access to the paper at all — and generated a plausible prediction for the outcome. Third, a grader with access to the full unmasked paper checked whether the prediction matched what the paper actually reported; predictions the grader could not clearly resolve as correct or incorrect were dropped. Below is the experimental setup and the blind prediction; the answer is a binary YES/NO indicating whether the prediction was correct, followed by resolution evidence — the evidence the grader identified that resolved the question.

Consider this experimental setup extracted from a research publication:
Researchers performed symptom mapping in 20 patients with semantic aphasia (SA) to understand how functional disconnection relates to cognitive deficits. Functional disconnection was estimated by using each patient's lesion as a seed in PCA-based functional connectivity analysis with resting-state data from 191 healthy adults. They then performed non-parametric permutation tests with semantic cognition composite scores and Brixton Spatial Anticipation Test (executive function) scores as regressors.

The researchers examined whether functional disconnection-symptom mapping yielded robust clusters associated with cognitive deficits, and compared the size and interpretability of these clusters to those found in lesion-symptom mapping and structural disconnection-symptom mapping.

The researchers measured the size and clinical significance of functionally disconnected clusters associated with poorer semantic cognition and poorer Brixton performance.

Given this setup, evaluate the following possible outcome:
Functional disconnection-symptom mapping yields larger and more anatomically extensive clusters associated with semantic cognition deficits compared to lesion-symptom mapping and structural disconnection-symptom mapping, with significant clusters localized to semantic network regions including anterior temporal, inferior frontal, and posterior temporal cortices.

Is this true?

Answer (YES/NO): NO